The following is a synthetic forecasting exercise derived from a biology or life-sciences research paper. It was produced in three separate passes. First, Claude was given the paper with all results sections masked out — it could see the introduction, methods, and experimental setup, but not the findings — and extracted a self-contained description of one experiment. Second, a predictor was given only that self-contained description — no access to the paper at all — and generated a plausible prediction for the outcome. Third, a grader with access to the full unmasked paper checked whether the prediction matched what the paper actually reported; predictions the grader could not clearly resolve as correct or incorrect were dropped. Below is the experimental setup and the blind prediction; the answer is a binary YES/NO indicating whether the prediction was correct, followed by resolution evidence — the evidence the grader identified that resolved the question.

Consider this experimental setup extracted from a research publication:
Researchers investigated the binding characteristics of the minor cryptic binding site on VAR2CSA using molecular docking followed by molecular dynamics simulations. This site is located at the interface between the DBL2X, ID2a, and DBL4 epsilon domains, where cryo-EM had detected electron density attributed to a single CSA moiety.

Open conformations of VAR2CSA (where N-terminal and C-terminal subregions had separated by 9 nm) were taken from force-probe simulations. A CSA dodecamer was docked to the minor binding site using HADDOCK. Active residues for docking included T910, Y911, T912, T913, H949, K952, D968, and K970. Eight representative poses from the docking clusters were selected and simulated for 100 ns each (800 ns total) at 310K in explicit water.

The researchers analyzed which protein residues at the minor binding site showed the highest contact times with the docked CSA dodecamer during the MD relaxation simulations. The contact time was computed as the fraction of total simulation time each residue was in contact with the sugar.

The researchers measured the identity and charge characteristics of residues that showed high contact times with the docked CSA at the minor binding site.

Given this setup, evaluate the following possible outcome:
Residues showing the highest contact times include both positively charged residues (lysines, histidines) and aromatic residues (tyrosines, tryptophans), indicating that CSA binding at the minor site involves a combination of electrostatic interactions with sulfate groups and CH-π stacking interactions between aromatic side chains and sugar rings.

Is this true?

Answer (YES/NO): NO